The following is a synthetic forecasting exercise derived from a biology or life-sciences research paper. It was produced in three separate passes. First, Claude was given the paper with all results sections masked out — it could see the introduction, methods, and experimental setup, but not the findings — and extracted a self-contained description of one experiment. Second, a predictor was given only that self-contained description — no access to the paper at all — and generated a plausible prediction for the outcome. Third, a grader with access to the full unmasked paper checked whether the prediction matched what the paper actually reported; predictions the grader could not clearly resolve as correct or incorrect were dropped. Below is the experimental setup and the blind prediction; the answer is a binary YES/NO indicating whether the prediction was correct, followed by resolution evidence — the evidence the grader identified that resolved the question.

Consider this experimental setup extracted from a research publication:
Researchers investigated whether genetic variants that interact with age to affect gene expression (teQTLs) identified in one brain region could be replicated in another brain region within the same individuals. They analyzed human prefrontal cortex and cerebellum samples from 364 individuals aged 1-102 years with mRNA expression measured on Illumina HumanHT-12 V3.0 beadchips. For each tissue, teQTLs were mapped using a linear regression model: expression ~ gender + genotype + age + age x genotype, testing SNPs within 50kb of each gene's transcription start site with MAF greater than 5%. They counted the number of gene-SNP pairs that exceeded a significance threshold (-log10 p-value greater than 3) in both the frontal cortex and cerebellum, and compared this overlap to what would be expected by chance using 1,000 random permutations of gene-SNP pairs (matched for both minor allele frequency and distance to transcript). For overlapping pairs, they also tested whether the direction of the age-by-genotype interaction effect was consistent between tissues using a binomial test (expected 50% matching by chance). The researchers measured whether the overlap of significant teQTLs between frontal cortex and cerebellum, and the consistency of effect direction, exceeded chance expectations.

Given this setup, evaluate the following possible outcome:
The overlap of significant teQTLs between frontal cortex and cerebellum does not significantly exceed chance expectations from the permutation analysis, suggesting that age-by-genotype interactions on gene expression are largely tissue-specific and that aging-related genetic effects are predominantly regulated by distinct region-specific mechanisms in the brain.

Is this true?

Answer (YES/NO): NO